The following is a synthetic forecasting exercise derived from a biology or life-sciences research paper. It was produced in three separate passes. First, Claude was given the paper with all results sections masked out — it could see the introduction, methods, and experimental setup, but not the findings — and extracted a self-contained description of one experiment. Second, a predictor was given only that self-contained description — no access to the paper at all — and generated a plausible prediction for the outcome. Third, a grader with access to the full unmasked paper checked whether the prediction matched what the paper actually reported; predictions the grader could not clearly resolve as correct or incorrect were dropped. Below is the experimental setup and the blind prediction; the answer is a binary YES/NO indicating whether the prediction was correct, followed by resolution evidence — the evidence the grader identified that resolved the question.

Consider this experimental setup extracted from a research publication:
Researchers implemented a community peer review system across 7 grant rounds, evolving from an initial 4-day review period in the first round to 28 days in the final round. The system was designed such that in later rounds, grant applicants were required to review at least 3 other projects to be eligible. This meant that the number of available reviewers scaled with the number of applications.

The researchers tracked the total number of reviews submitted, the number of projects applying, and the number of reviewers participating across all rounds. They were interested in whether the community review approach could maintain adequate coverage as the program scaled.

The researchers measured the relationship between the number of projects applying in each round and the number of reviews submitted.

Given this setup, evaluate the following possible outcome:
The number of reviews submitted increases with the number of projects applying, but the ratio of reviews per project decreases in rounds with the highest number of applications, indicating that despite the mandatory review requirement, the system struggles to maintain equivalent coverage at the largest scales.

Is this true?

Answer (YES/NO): NO